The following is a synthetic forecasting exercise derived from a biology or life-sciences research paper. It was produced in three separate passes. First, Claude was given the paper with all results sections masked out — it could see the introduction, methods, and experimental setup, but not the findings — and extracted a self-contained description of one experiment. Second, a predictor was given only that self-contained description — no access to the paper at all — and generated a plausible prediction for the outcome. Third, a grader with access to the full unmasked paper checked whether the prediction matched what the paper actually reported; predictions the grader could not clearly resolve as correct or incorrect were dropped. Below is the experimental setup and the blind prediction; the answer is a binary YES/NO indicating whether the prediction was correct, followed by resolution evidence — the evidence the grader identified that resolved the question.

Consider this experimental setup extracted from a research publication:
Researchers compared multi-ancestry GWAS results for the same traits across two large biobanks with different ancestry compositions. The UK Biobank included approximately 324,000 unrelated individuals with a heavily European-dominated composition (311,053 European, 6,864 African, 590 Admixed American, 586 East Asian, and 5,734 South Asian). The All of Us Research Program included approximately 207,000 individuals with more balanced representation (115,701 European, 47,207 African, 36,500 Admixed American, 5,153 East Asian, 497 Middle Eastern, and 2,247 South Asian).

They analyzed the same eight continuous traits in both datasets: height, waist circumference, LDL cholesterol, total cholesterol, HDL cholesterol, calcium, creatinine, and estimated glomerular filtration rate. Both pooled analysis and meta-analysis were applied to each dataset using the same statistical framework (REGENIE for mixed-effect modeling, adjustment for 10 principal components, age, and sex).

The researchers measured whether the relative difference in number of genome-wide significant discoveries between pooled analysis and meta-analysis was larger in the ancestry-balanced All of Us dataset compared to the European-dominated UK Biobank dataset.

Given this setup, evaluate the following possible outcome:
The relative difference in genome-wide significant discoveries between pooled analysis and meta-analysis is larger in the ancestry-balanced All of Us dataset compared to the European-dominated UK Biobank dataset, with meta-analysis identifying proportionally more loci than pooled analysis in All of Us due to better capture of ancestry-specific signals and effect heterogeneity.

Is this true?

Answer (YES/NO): NO